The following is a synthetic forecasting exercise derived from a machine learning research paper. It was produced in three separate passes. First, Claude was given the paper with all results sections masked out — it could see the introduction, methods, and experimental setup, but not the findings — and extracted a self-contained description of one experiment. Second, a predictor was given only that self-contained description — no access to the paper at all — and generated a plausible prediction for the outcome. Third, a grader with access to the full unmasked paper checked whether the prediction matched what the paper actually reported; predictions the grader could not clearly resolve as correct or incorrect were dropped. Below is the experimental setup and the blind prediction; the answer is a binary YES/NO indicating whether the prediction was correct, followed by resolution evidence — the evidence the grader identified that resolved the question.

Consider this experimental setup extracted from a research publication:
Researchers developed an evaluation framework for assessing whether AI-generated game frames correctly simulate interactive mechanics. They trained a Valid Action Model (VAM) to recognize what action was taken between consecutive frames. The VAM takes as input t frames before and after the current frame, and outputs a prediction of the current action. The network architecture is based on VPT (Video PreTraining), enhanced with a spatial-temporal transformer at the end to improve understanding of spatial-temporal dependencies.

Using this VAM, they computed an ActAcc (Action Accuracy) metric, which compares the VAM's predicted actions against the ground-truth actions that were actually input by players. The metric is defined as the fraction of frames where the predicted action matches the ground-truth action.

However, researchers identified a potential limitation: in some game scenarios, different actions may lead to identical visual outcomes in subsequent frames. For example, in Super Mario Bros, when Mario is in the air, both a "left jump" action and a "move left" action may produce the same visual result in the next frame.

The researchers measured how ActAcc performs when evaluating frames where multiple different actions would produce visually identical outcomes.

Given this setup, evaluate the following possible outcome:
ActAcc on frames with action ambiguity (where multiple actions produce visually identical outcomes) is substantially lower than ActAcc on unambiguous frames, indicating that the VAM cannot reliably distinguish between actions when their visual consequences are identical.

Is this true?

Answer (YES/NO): YES